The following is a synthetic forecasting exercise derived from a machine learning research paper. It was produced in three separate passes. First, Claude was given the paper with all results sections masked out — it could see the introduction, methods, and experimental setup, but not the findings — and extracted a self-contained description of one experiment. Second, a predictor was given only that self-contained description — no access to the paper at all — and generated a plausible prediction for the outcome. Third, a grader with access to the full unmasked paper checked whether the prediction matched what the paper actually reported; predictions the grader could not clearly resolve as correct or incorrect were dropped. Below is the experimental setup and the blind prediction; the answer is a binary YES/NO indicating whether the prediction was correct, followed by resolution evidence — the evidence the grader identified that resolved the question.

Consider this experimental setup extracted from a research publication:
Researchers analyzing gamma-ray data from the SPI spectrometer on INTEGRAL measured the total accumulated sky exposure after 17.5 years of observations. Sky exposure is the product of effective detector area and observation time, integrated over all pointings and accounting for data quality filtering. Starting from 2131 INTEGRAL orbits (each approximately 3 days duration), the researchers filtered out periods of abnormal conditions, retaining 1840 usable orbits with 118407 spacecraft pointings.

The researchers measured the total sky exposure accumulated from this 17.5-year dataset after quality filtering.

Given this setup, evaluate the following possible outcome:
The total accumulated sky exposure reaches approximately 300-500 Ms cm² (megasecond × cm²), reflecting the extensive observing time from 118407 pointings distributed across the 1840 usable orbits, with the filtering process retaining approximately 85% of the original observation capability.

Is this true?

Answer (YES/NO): NO